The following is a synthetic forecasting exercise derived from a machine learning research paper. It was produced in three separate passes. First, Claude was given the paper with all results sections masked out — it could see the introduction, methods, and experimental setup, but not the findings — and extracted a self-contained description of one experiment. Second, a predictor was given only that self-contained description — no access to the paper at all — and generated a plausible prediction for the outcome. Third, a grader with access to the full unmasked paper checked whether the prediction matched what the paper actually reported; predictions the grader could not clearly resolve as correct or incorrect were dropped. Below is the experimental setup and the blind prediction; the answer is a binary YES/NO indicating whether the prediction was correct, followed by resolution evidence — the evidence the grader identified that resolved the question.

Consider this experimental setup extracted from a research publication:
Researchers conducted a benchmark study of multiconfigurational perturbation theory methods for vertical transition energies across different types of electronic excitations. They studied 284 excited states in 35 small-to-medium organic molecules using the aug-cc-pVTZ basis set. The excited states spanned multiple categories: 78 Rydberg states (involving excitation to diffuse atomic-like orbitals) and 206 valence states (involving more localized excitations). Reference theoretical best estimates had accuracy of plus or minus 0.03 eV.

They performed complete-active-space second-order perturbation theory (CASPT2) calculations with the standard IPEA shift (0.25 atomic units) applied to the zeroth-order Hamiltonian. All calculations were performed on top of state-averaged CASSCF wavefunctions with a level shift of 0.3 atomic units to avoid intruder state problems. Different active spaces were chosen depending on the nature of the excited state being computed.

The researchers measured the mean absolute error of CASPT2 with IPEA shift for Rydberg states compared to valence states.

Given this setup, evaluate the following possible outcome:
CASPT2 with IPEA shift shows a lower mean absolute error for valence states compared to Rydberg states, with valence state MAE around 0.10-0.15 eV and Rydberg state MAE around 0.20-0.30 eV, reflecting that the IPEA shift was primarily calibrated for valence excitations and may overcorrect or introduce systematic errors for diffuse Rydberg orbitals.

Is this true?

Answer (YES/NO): NO